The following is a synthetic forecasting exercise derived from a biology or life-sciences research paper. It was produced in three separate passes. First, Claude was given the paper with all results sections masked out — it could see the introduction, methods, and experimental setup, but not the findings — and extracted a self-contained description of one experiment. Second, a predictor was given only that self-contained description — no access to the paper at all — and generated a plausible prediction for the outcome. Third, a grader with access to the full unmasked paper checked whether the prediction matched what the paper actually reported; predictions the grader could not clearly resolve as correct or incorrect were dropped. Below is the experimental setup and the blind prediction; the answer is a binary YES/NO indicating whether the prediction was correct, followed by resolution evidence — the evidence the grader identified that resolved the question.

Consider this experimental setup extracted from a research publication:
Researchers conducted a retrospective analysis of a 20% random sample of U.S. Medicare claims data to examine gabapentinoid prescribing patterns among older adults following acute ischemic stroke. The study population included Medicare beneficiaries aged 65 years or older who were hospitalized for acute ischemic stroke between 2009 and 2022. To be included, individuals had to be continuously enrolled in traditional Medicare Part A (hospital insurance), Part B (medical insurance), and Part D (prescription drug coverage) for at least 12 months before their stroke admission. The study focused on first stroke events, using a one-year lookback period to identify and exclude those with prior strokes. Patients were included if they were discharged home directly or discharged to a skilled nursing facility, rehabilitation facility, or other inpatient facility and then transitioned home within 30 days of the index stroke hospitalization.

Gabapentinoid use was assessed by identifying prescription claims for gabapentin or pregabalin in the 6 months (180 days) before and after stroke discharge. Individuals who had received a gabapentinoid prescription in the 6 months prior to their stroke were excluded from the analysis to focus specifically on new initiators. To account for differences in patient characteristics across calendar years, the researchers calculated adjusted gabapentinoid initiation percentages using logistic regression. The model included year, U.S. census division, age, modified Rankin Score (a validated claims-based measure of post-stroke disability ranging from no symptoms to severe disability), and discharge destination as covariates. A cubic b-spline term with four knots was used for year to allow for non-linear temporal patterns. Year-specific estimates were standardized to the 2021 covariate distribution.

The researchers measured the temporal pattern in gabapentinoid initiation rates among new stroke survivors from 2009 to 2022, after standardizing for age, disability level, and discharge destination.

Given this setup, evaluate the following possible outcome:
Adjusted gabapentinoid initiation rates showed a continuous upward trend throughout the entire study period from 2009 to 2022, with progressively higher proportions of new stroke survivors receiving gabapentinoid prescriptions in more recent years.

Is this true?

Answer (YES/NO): YES